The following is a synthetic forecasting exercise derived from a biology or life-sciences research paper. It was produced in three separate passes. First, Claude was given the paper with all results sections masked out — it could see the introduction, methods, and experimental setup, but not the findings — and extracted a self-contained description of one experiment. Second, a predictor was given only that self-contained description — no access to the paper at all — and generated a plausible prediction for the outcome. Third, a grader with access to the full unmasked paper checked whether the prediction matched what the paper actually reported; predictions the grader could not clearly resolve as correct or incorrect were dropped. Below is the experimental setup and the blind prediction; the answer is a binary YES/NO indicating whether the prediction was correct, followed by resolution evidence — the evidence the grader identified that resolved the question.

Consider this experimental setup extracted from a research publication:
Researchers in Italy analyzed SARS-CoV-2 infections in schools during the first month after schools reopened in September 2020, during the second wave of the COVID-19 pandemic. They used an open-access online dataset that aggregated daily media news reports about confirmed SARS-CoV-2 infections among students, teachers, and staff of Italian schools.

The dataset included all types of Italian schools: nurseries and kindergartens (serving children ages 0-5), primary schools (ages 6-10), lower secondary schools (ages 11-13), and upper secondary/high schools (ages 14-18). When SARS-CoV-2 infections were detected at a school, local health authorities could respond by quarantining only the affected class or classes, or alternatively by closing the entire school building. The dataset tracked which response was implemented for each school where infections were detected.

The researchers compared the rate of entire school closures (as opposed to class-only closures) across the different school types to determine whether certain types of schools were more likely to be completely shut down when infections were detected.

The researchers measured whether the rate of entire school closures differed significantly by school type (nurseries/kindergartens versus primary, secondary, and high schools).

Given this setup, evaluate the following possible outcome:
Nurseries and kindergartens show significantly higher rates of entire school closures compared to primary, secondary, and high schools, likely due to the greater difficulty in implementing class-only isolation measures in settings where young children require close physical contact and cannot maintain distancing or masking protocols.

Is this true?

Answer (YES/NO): YES